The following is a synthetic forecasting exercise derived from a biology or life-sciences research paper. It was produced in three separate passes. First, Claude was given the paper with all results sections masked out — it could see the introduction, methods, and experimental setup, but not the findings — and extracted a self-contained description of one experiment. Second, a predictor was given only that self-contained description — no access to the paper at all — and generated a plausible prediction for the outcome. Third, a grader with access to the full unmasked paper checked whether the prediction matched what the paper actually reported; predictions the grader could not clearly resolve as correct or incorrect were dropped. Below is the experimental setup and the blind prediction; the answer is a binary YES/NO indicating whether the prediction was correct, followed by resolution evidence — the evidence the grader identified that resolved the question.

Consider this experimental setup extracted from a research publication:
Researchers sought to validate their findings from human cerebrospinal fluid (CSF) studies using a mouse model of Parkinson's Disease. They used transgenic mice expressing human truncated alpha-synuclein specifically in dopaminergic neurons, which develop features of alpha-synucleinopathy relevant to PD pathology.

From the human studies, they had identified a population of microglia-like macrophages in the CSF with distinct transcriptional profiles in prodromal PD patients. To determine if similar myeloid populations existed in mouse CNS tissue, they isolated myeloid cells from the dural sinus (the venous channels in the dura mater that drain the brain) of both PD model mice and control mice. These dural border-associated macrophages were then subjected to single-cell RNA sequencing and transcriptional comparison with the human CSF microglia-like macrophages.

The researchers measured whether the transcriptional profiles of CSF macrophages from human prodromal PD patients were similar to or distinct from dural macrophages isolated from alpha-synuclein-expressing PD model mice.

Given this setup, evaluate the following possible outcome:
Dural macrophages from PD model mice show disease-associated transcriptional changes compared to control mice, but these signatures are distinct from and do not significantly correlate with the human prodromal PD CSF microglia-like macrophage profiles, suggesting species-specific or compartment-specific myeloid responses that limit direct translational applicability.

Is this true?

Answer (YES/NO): NO